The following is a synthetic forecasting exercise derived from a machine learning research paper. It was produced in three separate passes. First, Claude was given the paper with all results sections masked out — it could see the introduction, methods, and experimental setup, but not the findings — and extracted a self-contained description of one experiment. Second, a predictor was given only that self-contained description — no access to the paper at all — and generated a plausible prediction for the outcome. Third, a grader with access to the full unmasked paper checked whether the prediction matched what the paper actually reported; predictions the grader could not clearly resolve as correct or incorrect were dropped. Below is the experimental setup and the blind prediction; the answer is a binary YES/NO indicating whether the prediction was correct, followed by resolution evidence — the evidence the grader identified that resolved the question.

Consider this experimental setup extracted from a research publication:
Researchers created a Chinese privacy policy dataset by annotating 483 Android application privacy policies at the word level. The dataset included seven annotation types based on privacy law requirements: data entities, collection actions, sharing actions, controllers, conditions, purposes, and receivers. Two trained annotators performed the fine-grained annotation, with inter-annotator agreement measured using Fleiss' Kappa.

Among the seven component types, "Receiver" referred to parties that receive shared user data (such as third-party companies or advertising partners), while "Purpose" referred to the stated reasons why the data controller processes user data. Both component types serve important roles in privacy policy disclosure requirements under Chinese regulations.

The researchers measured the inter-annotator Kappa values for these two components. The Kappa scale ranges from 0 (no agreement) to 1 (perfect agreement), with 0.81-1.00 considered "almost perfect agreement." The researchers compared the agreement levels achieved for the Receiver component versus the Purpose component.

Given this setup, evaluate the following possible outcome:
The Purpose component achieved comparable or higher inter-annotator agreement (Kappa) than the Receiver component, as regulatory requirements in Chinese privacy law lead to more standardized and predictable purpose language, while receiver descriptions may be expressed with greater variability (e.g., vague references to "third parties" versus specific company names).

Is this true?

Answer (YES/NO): NO